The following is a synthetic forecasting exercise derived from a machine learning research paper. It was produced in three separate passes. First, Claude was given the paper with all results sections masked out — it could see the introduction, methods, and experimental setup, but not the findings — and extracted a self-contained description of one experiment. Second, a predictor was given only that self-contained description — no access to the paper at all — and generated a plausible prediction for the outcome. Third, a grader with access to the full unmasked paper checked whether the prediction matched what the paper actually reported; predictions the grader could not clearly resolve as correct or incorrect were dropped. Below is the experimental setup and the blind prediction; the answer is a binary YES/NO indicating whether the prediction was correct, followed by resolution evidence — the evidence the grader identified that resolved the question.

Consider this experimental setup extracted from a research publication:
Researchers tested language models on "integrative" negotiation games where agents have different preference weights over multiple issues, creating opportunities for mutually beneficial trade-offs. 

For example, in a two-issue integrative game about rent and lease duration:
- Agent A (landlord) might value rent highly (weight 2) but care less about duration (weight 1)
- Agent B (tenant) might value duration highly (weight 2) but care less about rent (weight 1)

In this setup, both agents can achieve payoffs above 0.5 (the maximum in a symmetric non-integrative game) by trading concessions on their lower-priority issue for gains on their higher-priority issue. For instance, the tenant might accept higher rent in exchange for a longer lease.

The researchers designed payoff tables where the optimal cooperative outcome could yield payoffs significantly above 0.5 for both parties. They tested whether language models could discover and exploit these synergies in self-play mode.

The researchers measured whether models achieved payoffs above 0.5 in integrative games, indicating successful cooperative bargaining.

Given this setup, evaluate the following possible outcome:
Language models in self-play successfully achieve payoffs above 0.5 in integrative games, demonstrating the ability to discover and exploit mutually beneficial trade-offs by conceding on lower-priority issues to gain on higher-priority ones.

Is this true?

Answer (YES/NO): NO